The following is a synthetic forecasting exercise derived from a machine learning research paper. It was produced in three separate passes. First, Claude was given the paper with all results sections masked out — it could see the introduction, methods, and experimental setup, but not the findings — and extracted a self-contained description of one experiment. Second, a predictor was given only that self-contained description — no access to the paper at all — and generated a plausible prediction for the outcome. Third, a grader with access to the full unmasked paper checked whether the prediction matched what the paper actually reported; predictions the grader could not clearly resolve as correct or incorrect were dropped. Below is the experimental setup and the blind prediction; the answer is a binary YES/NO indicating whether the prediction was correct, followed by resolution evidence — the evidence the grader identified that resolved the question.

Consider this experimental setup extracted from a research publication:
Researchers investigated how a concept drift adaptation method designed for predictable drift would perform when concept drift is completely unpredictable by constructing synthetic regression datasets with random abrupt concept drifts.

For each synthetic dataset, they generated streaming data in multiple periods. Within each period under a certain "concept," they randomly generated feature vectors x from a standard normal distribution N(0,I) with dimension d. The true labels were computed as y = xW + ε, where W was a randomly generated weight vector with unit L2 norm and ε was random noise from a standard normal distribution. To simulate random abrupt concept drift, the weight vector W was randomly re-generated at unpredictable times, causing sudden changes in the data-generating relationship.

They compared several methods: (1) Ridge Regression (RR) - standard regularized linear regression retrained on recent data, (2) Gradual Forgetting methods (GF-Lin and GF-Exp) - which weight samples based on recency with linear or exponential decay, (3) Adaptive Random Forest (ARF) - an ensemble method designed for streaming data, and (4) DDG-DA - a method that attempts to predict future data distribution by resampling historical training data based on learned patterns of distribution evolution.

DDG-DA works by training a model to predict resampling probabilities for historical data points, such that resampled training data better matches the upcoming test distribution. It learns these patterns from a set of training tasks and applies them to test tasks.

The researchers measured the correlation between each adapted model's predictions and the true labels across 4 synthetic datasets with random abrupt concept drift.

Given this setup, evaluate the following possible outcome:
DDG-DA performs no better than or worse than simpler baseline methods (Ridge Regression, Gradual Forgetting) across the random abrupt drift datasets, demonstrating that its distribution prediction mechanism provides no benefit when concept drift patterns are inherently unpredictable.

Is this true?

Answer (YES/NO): YES